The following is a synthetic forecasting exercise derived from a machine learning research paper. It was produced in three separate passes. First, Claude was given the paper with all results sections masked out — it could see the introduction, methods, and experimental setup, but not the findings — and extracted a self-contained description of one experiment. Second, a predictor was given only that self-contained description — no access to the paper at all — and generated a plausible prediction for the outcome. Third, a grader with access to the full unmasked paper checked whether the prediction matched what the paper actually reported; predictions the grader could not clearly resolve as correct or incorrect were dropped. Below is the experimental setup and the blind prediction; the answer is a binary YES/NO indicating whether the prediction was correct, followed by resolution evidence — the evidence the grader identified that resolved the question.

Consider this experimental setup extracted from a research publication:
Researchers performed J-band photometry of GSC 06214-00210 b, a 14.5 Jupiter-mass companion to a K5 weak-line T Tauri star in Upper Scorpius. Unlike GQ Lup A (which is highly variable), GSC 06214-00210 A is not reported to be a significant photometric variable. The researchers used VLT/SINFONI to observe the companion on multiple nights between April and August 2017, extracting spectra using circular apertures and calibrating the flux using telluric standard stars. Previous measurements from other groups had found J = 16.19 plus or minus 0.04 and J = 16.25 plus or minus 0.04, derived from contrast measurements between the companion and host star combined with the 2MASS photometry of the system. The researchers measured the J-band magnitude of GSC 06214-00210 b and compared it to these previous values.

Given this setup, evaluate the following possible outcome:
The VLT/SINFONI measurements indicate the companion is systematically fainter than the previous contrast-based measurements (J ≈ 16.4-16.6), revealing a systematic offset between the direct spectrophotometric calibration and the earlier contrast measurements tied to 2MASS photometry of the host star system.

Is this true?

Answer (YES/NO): NO